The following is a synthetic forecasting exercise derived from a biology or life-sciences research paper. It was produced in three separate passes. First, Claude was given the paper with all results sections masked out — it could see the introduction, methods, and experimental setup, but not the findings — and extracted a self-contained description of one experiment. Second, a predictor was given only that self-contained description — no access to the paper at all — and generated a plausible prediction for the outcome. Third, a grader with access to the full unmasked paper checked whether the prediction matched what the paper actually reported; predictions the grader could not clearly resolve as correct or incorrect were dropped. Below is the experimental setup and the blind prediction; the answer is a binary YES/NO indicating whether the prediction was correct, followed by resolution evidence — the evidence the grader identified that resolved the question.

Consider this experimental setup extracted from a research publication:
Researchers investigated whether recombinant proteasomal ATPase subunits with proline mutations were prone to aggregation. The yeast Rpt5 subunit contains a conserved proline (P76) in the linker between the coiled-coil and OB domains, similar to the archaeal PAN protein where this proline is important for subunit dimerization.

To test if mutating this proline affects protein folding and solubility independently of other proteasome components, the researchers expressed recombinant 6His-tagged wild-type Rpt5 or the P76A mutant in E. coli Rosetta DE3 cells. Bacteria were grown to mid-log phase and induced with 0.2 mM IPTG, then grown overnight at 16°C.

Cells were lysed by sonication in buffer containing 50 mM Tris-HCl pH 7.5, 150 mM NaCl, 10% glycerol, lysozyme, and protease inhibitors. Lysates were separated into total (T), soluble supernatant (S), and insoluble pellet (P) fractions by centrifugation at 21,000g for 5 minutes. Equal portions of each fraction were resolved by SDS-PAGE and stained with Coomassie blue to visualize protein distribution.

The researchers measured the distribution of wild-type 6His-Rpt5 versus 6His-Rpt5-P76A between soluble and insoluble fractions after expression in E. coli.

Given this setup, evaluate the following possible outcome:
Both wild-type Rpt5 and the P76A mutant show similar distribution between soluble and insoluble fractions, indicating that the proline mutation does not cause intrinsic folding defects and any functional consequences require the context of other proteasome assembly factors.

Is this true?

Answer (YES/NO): NO